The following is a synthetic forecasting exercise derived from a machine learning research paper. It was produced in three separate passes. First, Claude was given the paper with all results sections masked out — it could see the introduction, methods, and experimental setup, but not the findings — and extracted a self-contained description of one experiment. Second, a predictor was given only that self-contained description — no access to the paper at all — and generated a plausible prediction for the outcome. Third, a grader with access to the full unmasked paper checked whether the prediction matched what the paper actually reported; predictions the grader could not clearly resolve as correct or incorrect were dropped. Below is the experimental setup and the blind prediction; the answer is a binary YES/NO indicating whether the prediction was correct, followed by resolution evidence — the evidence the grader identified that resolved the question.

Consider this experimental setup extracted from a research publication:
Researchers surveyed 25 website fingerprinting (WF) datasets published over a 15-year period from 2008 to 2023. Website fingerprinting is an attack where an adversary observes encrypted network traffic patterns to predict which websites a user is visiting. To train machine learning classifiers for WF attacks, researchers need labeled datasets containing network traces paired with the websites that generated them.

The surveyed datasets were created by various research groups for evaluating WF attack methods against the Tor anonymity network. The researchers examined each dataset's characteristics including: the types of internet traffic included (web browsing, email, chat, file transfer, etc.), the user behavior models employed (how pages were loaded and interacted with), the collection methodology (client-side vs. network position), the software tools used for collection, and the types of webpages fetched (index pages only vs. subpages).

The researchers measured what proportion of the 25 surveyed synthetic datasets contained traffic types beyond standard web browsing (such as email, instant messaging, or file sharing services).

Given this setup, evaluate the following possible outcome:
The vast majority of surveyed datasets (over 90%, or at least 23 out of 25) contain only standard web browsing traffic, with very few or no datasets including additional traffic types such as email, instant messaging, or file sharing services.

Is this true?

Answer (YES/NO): YES